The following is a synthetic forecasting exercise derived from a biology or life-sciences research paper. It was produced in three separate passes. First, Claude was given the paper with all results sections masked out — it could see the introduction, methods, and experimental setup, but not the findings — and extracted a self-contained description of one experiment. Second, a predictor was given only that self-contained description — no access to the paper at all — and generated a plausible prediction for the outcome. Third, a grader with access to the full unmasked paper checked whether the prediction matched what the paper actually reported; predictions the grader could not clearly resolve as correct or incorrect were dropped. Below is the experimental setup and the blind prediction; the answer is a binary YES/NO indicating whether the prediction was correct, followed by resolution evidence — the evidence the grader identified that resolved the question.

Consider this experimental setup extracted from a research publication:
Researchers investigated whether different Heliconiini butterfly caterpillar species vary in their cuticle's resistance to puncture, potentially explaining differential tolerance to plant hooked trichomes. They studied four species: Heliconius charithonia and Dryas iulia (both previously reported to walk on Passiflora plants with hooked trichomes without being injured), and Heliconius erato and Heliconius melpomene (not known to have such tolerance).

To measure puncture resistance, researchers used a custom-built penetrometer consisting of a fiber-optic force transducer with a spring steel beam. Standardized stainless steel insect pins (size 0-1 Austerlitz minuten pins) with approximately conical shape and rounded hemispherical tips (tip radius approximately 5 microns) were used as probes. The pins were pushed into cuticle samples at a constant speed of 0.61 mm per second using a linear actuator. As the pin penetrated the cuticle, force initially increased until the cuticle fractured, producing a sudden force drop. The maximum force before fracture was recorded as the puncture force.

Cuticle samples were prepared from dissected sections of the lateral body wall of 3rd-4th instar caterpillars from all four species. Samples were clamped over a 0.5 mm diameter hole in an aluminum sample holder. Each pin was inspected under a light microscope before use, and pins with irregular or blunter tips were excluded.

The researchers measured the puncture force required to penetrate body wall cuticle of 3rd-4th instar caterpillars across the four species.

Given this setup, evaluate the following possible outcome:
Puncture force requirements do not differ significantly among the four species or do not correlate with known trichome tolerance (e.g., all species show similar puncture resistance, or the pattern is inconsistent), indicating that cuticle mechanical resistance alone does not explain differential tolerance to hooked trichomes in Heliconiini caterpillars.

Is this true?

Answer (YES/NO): YES